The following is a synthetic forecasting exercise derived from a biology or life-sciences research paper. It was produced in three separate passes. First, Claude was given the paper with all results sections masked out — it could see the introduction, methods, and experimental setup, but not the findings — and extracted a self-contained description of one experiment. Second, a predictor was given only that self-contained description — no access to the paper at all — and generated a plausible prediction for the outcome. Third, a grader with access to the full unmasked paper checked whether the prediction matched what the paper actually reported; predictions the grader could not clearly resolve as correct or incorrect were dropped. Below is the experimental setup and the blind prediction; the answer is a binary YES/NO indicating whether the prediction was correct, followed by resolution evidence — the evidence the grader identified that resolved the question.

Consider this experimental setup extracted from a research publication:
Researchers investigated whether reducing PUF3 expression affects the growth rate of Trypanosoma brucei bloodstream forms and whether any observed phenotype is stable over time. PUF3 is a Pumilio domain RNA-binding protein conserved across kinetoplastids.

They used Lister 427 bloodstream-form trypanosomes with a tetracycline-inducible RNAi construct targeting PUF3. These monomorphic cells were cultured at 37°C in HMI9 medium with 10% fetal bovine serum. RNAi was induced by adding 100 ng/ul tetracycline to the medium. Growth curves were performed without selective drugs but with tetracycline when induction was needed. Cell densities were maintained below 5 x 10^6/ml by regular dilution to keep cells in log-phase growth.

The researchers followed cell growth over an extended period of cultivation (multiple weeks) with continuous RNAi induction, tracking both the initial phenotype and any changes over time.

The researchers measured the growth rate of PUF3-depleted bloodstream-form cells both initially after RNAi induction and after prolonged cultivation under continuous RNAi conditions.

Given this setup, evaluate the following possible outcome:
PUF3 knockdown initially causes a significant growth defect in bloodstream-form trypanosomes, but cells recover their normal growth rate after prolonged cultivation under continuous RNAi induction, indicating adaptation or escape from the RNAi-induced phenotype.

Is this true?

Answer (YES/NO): NO